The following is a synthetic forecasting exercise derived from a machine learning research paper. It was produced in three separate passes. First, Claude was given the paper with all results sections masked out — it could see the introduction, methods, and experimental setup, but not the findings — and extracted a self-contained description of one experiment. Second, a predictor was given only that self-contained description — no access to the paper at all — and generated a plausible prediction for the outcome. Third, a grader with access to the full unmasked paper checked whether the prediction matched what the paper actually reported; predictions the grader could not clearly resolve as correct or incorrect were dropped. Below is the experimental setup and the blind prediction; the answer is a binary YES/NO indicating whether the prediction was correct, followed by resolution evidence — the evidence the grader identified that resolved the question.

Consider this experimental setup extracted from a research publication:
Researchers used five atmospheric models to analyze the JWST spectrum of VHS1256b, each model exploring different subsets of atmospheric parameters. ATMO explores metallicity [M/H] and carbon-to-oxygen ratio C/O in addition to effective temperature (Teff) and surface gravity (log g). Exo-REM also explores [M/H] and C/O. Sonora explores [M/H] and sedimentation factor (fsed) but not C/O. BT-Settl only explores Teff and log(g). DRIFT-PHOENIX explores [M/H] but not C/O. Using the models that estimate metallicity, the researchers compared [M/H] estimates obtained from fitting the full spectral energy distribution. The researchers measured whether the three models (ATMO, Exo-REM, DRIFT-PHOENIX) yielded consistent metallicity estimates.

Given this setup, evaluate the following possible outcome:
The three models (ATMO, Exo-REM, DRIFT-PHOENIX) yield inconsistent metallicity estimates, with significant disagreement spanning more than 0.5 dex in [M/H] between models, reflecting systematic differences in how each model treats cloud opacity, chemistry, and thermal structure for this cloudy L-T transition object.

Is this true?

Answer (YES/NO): NO